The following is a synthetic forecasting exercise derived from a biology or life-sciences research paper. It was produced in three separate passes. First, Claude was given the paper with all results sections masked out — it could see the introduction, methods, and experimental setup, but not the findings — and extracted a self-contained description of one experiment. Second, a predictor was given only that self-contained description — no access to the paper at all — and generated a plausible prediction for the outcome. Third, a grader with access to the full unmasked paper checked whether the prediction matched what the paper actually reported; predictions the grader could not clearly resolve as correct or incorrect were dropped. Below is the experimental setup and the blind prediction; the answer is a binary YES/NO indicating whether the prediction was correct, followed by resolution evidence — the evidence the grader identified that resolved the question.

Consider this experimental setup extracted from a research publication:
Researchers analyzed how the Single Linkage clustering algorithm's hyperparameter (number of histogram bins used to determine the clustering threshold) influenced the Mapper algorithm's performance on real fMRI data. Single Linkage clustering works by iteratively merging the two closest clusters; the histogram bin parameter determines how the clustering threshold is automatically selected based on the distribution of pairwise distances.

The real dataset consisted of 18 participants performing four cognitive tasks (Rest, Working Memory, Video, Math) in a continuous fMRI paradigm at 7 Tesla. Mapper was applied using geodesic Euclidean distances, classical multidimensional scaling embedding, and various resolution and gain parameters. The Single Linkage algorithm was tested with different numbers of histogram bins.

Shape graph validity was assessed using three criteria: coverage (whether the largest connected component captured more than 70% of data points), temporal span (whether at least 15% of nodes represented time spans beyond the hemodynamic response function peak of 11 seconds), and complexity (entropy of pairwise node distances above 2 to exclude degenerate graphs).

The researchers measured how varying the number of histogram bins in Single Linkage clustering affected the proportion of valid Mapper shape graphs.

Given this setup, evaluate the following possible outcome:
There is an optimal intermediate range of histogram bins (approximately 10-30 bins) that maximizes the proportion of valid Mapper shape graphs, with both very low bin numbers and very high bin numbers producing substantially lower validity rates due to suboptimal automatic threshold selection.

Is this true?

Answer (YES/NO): NO